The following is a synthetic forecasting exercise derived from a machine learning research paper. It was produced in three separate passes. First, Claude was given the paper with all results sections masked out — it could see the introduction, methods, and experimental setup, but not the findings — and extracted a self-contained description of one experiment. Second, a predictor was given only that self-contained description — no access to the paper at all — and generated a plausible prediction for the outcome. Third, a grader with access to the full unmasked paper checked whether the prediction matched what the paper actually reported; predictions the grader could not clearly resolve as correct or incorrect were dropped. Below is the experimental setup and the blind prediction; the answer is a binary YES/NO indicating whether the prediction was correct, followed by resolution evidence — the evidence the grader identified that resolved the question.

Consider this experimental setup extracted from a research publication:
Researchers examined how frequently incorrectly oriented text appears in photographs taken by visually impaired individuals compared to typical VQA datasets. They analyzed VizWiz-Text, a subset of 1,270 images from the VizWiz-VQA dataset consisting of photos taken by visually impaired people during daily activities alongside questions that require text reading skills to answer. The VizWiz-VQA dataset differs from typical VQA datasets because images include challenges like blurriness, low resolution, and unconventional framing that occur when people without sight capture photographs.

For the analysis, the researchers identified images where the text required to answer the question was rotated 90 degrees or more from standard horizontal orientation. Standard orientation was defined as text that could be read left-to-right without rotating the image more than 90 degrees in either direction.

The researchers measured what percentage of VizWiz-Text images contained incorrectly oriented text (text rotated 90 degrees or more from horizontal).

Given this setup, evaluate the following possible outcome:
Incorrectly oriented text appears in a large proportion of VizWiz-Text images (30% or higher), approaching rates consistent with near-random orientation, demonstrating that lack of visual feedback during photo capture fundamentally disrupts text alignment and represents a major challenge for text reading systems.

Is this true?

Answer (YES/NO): NO